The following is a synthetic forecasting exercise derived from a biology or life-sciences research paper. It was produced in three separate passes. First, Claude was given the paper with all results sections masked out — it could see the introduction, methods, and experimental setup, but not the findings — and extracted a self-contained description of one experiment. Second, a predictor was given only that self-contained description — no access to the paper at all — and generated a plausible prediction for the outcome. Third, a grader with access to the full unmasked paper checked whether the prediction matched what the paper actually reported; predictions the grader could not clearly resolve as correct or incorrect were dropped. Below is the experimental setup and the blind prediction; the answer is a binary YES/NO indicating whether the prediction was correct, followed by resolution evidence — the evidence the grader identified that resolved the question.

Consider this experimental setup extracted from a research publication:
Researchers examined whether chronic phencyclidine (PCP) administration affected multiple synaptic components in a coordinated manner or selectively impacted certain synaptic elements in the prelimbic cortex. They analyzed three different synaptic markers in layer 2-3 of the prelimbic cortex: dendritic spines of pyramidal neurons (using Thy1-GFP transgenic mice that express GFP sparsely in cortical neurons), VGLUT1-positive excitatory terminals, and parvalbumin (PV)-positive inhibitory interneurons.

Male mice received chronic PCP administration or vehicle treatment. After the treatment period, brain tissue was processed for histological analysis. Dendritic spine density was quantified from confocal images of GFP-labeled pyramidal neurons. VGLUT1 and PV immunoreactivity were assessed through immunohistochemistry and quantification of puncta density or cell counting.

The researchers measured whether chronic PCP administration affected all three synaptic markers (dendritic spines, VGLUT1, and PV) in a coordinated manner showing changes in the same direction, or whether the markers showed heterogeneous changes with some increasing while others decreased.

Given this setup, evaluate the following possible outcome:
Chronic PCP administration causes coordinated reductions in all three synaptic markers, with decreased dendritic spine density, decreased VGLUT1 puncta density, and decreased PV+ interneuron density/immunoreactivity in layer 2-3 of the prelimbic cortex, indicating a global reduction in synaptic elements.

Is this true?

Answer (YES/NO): YES